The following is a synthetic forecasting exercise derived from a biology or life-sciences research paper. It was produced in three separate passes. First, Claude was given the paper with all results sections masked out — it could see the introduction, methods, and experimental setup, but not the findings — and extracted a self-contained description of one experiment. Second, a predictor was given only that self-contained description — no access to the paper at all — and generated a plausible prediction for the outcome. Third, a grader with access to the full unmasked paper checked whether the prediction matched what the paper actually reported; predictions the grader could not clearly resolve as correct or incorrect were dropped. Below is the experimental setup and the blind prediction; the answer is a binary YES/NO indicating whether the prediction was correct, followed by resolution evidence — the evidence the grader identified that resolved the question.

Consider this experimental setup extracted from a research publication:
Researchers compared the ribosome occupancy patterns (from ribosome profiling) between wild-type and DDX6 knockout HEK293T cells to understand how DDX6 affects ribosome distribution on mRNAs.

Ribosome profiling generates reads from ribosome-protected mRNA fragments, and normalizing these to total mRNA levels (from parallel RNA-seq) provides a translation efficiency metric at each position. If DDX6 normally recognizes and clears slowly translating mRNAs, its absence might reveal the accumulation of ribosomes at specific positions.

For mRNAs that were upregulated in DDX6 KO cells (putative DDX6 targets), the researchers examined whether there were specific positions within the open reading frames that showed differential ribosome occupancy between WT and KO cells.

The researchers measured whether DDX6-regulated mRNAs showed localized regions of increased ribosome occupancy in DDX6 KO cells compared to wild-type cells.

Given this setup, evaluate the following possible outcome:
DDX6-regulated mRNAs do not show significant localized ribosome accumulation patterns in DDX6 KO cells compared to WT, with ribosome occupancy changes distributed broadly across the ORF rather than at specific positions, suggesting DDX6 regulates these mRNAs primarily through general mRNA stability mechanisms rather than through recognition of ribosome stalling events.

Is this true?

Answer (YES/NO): NO